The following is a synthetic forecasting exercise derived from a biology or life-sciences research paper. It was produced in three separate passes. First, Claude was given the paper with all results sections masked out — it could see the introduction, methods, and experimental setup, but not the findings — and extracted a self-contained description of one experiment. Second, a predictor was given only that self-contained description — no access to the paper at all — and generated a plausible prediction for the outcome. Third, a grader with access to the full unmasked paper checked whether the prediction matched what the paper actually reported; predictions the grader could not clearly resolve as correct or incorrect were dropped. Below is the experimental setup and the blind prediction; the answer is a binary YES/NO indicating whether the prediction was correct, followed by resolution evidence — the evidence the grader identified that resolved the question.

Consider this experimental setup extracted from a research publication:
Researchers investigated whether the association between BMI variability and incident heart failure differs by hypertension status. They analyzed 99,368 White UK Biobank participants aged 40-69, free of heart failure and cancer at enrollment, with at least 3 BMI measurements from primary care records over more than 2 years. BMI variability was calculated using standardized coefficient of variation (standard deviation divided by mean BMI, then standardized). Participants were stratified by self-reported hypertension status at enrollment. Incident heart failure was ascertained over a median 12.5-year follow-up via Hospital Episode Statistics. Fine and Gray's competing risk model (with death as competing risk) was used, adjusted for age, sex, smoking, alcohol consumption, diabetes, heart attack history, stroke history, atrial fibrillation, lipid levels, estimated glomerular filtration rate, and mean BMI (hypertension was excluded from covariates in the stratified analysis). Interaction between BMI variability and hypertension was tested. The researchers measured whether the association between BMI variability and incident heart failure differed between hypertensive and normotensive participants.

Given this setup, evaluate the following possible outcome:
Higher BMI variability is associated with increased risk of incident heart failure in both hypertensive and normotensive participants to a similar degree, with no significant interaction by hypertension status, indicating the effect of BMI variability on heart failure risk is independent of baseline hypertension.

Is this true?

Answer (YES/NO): YES